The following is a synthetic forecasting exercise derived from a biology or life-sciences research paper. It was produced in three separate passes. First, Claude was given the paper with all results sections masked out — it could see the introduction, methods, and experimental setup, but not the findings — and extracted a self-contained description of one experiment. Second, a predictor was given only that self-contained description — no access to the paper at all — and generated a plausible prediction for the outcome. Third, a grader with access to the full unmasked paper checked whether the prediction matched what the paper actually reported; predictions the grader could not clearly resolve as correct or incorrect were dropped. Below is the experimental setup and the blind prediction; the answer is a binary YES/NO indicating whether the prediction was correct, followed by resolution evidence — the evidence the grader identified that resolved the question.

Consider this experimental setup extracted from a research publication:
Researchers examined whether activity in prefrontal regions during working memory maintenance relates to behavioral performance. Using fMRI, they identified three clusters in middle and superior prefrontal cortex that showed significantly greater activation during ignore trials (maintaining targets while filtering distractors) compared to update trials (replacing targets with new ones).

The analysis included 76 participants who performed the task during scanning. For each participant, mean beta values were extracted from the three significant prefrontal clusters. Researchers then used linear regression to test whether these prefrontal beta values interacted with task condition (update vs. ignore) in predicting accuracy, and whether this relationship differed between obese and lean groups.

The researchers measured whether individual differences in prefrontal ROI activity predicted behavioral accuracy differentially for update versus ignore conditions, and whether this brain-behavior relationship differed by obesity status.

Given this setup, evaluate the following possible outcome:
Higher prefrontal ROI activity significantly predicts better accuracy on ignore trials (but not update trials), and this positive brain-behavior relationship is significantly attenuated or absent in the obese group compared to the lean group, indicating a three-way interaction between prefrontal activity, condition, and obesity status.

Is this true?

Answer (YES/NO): NO